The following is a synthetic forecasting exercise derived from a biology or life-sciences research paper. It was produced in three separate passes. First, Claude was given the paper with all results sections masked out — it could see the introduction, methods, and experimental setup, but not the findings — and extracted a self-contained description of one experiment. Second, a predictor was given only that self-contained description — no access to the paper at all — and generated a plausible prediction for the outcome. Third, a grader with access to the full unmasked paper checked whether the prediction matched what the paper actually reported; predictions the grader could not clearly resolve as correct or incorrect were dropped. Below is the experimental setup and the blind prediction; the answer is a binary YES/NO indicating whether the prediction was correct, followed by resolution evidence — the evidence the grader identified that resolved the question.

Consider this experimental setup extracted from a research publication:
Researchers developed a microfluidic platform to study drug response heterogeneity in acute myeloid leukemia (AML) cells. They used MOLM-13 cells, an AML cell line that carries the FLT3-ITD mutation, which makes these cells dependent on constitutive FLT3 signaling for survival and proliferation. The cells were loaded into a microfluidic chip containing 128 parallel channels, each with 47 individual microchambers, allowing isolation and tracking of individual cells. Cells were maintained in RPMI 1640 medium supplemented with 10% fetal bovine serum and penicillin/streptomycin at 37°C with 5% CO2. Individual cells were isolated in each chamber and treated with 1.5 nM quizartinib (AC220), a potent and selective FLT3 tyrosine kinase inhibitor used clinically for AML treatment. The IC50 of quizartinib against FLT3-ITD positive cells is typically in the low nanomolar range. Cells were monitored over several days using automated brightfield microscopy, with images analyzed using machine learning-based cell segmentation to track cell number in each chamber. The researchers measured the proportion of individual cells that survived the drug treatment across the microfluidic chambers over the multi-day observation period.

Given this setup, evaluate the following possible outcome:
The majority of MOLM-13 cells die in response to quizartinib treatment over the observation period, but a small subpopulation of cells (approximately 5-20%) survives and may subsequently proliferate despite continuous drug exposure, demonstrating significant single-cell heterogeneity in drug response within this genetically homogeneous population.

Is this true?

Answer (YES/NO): NO